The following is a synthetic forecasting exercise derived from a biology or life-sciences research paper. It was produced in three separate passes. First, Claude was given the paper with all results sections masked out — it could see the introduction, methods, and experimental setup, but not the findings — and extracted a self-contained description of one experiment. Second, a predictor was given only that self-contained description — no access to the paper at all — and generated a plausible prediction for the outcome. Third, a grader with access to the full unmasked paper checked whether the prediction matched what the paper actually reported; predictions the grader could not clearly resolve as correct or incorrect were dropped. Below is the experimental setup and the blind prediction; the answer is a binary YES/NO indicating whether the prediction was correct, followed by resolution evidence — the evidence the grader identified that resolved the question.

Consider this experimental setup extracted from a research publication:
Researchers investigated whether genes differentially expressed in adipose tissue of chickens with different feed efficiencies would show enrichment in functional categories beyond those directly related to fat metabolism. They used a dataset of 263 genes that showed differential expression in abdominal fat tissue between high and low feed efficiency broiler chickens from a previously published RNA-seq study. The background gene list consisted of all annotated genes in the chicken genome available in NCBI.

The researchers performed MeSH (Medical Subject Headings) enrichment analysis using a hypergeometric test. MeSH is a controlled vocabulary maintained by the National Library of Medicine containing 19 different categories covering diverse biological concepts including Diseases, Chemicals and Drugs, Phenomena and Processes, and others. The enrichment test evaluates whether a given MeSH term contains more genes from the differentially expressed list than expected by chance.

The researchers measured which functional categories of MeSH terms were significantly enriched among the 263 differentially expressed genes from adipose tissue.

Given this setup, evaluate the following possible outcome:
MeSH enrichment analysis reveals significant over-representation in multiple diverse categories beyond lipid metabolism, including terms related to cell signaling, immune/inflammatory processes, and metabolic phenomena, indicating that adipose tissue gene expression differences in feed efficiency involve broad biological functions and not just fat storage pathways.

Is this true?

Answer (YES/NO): YES